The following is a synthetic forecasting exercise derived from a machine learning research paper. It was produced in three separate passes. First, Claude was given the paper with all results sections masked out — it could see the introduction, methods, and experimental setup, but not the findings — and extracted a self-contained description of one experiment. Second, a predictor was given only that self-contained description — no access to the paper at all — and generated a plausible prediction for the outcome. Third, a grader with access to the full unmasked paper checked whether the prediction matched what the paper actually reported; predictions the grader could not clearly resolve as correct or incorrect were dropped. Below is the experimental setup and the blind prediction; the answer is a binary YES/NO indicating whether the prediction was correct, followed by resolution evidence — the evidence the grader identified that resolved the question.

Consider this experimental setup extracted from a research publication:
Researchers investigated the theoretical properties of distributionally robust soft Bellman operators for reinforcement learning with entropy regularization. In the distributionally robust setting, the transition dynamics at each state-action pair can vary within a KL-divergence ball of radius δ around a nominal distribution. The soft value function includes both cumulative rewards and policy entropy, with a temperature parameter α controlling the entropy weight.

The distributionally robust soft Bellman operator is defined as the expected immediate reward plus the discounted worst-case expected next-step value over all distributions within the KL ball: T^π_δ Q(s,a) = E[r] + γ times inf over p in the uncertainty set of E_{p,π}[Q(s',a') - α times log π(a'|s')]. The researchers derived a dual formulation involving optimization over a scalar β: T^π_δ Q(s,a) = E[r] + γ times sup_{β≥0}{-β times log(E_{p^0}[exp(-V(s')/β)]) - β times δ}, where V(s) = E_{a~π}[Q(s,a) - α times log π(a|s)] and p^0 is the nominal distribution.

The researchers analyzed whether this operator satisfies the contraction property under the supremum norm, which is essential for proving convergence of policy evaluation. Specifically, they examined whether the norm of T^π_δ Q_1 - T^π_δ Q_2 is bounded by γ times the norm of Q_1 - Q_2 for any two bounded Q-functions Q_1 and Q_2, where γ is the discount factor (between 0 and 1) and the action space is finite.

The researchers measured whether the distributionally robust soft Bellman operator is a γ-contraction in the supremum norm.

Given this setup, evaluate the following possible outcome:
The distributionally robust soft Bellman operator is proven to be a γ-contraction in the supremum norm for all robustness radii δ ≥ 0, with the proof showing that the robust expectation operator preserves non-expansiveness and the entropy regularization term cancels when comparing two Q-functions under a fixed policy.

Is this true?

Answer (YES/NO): YES